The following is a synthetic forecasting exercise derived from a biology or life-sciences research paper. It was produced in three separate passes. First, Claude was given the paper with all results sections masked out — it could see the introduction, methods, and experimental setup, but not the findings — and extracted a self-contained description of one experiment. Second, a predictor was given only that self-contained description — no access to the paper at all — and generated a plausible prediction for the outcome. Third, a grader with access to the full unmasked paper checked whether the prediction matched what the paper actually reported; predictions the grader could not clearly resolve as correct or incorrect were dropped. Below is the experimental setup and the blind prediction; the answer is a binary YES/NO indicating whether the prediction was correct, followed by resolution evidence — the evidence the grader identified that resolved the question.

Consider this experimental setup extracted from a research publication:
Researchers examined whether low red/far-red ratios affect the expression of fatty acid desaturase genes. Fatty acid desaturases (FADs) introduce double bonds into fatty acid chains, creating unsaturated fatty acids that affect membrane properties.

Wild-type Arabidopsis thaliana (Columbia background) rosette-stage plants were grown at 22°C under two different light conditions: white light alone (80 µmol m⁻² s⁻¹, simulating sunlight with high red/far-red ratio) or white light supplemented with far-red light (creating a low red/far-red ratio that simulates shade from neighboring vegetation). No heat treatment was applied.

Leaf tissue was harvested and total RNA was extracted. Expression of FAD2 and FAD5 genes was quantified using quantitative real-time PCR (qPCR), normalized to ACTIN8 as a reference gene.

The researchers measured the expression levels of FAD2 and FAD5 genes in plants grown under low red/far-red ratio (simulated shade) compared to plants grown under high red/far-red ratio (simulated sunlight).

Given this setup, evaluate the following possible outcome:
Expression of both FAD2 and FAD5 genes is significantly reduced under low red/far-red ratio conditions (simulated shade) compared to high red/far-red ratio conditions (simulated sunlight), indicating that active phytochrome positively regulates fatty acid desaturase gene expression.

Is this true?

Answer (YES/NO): YES